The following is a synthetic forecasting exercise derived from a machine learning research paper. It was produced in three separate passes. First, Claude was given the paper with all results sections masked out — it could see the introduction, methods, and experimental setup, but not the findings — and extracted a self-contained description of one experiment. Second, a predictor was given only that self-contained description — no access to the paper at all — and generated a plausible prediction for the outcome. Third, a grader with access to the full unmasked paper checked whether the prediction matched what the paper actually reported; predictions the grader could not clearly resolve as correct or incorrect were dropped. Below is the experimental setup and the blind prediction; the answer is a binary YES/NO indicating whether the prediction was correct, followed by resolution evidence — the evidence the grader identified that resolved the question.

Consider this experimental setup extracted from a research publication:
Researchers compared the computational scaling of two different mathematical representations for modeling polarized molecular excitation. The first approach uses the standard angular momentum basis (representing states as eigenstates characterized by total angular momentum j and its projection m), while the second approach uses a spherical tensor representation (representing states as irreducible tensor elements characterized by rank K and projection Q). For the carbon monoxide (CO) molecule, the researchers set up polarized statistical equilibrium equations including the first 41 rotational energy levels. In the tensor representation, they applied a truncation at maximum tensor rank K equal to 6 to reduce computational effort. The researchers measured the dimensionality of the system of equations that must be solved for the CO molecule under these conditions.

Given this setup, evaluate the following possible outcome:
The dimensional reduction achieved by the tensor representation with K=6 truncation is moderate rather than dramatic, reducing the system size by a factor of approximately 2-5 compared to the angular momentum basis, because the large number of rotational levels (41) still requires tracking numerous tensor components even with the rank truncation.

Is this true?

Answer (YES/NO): NO